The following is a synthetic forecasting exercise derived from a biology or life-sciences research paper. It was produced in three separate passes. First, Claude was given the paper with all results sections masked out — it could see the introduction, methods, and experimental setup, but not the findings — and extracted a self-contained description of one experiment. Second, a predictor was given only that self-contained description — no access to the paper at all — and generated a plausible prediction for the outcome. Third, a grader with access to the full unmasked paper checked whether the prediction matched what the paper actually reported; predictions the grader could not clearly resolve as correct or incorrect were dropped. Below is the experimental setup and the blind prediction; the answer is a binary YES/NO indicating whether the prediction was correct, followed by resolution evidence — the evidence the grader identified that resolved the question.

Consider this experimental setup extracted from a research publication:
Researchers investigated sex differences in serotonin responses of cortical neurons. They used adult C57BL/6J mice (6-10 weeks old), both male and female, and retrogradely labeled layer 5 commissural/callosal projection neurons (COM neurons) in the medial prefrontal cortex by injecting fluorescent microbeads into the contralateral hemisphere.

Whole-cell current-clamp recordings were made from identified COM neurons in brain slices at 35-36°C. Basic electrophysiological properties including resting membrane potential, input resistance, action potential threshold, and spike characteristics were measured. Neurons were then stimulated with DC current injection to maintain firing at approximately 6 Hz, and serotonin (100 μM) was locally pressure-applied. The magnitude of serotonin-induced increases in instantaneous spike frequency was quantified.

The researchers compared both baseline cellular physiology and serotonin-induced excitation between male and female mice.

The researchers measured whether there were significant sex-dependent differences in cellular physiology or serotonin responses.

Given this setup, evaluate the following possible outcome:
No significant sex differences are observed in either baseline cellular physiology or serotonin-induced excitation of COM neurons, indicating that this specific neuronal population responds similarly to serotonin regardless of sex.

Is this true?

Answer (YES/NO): YES